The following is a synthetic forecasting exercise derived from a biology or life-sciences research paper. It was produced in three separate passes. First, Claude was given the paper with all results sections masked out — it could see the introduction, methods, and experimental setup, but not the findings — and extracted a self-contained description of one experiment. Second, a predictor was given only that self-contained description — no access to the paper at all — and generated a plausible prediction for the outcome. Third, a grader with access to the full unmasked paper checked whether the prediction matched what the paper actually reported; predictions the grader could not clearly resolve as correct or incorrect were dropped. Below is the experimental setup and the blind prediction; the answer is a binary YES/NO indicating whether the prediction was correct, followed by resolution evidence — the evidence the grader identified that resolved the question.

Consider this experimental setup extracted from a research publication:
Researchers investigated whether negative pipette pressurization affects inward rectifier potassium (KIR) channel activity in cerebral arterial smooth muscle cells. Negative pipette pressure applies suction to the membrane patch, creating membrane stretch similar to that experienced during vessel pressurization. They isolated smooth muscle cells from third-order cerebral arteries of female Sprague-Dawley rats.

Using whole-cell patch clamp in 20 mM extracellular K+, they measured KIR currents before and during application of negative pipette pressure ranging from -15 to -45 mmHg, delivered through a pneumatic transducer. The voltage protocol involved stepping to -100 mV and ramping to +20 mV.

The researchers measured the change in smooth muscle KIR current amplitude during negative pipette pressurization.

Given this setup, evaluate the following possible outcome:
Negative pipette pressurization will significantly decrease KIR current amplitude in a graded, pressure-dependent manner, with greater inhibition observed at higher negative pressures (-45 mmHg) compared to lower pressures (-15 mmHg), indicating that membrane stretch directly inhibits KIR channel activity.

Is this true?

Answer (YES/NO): NO